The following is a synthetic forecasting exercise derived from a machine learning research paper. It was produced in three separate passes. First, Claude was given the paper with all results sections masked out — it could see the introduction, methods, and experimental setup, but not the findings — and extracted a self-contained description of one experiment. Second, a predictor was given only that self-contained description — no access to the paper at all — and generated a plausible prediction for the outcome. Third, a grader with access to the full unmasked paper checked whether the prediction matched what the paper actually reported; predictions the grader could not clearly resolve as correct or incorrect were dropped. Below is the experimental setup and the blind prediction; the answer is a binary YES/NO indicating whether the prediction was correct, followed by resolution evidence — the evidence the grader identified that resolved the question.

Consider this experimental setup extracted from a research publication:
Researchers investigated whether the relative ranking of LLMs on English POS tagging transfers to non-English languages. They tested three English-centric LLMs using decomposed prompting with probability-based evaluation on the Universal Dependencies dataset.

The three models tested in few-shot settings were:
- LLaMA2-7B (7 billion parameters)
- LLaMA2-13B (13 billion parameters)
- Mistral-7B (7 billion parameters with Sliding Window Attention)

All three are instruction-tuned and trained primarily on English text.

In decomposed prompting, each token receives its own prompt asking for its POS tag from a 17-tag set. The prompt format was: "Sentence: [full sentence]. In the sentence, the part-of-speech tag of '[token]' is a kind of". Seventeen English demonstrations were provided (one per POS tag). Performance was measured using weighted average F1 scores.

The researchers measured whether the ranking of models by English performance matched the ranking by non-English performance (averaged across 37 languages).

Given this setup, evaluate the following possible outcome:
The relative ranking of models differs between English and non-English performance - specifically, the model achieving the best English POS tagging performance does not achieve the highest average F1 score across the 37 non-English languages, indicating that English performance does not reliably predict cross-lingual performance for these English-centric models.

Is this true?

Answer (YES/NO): NO